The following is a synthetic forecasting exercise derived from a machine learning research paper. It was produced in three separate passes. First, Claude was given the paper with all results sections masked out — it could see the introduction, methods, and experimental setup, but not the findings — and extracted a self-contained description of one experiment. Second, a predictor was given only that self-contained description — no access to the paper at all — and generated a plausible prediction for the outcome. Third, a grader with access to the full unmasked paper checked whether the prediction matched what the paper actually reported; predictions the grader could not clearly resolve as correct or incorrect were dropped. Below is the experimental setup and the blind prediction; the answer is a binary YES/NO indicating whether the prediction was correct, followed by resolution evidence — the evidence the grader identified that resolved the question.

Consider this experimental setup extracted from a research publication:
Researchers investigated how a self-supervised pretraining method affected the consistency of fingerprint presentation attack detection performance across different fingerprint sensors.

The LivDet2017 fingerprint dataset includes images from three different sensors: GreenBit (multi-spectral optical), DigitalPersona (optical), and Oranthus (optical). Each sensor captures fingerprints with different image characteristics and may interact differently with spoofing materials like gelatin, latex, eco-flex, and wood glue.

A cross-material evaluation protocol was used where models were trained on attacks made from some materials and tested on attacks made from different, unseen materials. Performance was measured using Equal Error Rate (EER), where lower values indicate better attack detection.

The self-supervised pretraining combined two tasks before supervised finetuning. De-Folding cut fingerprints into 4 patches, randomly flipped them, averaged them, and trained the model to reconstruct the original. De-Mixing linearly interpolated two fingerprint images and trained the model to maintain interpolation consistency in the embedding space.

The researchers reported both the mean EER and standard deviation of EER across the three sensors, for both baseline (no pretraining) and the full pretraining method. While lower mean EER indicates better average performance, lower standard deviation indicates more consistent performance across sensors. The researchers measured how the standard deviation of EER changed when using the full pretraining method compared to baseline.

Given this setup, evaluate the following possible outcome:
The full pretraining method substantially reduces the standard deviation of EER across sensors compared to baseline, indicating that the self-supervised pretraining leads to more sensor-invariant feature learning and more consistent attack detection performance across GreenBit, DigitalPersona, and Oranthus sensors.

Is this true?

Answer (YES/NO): NO